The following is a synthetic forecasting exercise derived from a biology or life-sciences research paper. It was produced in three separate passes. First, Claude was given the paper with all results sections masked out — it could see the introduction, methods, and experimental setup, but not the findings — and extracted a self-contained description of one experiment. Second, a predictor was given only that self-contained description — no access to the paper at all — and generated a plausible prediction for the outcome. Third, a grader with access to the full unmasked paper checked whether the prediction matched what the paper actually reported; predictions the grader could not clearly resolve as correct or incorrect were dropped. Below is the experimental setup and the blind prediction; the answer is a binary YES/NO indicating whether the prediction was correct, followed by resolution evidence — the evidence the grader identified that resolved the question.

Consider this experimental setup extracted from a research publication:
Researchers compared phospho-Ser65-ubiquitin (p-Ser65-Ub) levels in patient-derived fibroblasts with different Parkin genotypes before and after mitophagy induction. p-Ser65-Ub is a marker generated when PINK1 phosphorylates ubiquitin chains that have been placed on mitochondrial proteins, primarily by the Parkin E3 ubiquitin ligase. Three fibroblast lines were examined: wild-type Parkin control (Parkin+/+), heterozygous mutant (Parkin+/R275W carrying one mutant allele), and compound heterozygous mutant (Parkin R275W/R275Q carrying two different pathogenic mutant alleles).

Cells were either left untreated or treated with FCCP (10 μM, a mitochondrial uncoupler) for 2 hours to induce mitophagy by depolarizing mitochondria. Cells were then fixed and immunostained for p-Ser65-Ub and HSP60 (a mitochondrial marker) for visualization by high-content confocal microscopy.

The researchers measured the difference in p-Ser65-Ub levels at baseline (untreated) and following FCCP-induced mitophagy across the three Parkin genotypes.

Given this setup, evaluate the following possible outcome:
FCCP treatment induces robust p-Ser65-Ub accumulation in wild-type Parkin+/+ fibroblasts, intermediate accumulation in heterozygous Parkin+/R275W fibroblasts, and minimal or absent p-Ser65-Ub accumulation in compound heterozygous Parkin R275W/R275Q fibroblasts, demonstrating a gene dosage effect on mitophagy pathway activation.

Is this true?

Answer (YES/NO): YES